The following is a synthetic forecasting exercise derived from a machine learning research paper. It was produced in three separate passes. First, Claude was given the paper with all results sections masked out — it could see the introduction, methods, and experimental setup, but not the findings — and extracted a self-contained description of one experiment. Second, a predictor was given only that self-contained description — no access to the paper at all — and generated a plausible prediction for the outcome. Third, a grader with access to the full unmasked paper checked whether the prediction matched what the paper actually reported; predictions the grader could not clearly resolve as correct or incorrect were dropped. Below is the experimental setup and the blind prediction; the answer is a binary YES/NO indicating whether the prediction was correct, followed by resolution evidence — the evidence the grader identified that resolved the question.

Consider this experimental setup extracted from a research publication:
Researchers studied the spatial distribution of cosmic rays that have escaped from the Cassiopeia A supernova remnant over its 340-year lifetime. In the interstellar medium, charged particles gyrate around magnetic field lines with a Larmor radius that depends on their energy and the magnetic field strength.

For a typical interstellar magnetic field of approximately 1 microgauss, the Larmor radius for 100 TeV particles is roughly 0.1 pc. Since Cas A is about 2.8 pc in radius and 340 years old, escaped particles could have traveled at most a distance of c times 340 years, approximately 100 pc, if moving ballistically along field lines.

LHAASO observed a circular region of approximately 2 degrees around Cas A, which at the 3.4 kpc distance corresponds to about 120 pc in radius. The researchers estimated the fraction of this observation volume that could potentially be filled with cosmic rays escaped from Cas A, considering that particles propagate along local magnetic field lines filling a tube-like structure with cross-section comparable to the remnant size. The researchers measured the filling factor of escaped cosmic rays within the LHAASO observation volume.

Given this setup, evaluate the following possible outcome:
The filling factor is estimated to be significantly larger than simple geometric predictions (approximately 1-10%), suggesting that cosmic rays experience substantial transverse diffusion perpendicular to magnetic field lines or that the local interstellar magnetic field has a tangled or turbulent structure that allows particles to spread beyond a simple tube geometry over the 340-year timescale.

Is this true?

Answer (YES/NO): NO